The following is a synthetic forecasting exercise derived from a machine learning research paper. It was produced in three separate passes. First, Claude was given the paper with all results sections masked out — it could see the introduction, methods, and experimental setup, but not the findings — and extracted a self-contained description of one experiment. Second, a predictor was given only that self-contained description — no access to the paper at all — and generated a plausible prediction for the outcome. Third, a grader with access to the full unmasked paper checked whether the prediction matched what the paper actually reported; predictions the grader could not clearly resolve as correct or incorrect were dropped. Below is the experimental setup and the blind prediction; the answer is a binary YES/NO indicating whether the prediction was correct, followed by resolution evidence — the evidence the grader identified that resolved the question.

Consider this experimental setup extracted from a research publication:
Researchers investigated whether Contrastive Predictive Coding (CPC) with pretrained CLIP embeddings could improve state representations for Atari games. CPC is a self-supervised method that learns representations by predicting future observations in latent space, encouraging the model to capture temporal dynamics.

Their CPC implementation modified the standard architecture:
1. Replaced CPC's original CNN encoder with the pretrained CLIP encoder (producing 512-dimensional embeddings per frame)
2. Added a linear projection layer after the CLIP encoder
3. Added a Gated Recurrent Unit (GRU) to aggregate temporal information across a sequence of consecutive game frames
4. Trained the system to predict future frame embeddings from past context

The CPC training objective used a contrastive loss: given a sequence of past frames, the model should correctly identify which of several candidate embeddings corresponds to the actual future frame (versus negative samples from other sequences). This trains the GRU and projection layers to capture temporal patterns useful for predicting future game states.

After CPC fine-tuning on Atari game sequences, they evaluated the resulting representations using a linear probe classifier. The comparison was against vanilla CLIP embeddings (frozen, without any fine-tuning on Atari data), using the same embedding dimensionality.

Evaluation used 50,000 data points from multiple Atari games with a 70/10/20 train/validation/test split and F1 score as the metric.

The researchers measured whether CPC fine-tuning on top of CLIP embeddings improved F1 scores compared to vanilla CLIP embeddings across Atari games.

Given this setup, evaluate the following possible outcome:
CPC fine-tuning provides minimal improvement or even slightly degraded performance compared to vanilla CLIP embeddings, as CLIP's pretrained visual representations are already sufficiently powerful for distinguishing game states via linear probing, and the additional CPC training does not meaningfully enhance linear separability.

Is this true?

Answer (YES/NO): NO